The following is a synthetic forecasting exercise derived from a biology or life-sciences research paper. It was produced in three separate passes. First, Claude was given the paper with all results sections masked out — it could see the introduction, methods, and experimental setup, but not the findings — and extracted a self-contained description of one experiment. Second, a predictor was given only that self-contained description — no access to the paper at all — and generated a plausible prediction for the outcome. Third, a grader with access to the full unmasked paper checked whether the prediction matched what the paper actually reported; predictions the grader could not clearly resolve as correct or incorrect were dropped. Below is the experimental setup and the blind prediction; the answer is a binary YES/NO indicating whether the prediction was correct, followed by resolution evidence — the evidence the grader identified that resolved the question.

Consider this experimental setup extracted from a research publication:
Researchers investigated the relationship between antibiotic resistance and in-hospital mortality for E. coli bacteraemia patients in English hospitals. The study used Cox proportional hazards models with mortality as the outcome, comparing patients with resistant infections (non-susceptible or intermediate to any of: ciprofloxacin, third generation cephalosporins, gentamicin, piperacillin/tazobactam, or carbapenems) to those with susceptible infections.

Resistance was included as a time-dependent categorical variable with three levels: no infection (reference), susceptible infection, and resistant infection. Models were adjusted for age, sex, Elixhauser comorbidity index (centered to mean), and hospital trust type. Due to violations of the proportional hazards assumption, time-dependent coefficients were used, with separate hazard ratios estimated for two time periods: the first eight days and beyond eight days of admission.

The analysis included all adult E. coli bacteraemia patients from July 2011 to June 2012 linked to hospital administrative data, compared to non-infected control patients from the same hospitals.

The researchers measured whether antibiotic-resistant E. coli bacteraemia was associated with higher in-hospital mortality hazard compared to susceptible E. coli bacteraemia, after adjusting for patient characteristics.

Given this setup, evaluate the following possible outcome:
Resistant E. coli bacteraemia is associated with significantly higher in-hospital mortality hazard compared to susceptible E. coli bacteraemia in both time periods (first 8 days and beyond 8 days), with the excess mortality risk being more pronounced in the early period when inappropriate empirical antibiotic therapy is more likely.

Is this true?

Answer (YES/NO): NO